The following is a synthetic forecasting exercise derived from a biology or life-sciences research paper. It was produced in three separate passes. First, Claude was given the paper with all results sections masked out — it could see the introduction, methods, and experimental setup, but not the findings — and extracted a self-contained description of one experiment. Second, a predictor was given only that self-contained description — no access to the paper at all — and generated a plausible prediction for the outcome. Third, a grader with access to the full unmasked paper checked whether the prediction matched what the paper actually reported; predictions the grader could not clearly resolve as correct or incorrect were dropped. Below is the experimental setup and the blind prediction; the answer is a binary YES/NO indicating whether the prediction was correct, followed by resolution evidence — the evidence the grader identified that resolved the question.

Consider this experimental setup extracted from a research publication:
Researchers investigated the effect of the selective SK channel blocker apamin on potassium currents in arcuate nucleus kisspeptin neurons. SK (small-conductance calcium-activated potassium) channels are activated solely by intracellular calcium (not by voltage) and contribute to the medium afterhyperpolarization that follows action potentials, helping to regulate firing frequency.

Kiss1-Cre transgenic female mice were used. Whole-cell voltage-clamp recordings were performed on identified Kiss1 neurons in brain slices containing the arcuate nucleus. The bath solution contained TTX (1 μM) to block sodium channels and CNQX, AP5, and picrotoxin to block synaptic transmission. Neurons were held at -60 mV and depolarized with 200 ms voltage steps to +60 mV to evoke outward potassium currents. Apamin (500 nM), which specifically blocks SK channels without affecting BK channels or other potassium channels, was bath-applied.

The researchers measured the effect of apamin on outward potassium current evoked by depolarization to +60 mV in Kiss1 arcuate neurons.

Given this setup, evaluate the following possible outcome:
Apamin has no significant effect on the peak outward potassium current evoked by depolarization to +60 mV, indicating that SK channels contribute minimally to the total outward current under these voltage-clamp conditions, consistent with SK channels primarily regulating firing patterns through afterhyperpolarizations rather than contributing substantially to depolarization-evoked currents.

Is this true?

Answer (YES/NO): NO